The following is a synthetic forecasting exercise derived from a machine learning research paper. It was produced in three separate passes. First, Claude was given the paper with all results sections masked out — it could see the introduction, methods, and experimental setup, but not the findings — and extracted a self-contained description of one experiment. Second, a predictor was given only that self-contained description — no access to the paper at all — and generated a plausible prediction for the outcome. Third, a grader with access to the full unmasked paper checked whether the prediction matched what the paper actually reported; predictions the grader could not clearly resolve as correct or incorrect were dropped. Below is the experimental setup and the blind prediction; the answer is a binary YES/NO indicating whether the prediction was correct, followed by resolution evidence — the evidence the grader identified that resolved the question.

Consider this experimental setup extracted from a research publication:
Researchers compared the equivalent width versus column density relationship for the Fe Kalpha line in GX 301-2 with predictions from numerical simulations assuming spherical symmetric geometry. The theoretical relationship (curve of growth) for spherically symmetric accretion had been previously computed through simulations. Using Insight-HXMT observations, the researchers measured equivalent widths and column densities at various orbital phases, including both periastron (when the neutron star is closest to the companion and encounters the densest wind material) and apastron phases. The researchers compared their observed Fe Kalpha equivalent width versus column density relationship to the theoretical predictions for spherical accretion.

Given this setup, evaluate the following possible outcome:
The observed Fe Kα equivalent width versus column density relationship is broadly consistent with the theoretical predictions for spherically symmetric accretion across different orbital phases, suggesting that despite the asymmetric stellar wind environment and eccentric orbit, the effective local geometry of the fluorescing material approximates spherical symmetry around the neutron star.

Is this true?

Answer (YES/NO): NO